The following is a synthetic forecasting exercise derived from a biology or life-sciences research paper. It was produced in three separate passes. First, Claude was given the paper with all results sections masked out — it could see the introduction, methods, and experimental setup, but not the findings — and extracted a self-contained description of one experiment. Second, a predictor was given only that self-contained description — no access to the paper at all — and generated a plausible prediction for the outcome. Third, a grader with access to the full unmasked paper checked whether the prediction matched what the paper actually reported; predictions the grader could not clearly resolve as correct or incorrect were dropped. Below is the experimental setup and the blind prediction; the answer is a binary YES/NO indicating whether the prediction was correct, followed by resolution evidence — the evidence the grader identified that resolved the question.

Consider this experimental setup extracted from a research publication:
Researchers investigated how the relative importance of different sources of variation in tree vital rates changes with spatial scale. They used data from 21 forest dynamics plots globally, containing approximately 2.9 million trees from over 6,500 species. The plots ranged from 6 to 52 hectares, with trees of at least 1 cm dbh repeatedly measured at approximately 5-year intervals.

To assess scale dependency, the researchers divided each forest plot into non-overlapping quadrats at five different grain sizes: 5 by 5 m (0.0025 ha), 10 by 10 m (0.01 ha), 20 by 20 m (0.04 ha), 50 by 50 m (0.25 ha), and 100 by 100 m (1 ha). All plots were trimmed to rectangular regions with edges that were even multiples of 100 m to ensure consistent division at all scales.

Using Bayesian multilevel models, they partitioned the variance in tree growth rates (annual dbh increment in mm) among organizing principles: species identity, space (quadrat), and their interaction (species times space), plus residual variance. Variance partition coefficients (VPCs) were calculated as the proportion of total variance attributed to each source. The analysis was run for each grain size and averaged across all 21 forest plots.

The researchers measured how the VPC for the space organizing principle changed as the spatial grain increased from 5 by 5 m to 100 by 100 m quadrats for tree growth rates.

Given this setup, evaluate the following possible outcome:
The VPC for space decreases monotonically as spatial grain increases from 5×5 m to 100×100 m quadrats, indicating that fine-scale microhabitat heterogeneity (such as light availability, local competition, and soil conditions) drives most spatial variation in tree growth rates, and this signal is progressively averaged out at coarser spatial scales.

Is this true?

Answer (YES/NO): YES